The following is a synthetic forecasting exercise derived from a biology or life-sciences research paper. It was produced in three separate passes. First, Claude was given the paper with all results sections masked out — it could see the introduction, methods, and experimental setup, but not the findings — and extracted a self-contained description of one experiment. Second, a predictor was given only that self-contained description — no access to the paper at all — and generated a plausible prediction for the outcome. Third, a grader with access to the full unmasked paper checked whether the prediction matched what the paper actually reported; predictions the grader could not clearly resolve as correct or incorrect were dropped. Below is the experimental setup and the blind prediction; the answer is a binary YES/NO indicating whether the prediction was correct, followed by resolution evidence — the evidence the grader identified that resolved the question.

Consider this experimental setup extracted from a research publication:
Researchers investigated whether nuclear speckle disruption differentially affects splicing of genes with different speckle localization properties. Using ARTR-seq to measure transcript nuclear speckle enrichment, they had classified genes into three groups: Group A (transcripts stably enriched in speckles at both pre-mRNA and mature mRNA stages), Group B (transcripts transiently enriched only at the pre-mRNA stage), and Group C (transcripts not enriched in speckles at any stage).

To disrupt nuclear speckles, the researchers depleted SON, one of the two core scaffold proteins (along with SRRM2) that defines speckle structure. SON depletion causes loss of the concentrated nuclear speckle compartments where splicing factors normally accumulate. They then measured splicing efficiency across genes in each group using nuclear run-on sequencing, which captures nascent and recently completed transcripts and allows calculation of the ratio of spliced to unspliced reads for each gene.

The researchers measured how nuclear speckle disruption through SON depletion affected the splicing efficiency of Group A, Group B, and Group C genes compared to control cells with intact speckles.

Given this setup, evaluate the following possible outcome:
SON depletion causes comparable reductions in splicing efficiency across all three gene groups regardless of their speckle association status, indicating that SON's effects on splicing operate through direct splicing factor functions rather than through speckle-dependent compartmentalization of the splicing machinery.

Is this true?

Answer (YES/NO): NO